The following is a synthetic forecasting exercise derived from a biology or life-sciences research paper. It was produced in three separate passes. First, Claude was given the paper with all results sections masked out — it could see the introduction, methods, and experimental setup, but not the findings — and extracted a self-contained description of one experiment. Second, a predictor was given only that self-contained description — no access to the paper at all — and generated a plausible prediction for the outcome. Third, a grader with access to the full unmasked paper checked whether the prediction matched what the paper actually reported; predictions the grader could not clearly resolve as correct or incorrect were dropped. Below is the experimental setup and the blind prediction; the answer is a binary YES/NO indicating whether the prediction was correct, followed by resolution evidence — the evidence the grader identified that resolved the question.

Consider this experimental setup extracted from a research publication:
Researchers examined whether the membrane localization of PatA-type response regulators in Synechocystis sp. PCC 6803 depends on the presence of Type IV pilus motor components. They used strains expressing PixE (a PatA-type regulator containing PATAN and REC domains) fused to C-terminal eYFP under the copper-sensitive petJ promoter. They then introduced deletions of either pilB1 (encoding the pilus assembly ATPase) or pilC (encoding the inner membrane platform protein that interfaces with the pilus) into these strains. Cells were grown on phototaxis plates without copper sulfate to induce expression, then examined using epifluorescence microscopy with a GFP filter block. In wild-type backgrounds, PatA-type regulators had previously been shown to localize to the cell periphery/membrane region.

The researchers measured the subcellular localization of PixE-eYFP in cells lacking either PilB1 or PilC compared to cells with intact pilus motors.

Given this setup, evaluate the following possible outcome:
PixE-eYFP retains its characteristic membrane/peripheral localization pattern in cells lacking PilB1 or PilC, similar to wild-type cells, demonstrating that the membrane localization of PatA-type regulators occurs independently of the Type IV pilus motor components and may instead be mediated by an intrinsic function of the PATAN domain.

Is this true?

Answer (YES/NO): YES